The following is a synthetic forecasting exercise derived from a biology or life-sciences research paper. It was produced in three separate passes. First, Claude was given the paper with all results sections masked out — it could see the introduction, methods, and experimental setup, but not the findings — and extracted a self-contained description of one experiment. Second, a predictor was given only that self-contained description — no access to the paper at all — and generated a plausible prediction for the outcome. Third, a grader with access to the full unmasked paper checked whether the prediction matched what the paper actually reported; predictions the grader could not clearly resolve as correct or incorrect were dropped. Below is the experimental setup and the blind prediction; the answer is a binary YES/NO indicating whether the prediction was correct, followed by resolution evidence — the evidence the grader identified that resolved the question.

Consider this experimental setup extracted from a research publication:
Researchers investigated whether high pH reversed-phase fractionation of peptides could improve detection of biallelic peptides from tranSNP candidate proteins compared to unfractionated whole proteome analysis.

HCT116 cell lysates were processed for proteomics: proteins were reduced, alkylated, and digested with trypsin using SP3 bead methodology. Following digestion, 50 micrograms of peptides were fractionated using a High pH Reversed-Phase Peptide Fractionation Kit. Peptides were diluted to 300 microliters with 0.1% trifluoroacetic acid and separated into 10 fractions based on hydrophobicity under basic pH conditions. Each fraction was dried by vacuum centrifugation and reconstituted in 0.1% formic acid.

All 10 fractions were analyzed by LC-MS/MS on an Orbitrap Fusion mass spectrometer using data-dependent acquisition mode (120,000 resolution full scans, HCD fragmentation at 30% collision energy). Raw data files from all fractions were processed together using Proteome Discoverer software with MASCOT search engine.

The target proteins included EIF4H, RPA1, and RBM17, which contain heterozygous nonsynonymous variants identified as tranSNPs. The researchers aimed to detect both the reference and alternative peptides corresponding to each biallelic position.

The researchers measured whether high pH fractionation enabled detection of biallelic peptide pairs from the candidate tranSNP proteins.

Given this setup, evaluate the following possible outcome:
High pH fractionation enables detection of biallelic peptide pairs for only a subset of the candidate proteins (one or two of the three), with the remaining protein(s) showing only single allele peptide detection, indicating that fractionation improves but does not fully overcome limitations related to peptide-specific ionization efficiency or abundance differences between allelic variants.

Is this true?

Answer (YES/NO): NO